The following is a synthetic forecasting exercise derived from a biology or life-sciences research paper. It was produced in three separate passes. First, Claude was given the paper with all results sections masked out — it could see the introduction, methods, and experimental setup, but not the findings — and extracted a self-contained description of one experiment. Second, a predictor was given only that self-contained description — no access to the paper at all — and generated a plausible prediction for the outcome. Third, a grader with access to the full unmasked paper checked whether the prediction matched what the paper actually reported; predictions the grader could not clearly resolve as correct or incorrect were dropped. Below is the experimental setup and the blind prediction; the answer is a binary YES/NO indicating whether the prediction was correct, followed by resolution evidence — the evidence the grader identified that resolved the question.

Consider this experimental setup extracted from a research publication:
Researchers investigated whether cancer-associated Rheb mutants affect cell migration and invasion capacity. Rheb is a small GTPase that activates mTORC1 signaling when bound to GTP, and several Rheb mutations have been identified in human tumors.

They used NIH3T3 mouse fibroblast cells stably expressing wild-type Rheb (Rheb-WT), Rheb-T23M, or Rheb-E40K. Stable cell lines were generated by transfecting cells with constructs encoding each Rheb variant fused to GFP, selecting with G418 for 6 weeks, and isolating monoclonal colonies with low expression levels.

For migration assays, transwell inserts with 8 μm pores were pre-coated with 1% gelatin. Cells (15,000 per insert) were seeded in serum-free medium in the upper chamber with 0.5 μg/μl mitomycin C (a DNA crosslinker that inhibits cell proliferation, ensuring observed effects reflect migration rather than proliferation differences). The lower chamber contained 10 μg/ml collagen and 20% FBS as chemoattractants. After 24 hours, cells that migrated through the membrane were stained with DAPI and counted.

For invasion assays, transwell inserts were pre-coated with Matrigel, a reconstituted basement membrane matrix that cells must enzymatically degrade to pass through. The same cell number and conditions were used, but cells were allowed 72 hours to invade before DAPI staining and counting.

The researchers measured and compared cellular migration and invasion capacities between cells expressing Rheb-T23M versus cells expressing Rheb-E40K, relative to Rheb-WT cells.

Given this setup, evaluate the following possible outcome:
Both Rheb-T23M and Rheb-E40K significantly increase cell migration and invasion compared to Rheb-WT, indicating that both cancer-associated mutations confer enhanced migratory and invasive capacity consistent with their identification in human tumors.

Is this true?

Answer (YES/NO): YES